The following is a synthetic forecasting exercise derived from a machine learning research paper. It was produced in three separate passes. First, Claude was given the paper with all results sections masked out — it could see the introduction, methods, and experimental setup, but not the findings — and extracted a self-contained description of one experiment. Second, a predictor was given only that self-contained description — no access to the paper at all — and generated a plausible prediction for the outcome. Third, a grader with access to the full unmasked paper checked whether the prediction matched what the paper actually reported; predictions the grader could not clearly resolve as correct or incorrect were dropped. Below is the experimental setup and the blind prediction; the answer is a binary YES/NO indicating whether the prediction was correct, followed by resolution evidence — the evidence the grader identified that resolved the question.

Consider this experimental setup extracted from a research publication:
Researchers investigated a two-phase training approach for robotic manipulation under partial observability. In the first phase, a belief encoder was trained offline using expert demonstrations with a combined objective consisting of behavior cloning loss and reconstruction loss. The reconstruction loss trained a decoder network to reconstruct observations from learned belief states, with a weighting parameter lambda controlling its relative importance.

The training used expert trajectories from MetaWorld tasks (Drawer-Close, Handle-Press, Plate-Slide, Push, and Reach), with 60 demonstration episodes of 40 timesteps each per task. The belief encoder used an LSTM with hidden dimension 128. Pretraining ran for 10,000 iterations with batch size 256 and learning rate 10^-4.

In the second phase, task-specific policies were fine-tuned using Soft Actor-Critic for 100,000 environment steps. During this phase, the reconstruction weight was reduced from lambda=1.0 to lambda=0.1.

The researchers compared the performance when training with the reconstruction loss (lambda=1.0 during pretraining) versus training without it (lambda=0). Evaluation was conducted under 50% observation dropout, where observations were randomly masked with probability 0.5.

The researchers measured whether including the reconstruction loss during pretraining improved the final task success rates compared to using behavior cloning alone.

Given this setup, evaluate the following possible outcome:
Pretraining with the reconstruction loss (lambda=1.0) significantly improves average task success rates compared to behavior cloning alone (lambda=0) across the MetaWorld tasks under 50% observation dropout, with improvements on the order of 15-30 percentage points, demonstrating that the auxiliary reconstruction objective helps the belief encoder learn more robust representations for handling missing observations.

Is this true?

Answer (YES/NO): NO